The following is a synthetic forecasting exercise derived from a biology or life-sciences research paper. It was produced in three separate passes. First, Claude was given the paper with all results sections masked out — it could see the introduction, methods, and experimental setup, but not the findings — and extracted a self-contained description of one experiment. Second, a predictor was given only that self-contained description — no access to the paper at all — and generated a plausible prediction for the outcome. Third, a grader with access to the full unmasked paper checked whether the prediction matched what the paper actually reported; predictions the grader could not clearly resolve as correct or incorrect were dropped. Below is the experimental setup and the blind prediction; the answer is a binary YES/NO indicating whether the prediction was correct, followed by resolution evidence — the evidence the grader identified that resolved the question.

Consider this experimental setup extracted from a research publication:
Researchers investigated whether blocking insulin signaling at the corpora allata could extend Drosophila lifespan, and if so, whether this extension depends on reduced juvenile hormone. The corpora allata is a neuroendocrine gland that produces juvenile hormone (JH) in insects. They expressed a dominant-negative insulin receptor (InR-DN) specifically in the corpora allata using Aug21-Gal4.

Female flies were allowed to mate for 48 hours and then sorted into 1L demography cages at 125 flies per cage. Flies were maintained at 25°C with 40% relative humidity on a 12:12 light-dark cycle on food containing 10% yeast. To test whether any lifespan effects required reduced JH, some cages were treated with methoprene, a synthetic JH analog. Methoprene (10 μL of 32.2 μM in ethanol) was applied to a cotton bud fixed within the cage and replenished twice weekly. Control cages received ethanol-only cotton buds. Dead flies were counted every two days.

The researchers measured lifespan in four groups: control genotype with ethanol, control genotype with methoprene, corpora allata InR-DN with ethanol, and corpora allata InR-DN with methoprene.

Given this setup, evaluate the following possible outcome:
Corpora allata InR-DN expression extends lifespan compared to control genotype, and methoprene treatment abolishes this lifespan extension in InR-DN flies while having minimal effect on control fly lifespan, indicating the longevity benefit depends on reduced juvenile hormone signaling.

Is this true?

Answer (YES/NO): YES